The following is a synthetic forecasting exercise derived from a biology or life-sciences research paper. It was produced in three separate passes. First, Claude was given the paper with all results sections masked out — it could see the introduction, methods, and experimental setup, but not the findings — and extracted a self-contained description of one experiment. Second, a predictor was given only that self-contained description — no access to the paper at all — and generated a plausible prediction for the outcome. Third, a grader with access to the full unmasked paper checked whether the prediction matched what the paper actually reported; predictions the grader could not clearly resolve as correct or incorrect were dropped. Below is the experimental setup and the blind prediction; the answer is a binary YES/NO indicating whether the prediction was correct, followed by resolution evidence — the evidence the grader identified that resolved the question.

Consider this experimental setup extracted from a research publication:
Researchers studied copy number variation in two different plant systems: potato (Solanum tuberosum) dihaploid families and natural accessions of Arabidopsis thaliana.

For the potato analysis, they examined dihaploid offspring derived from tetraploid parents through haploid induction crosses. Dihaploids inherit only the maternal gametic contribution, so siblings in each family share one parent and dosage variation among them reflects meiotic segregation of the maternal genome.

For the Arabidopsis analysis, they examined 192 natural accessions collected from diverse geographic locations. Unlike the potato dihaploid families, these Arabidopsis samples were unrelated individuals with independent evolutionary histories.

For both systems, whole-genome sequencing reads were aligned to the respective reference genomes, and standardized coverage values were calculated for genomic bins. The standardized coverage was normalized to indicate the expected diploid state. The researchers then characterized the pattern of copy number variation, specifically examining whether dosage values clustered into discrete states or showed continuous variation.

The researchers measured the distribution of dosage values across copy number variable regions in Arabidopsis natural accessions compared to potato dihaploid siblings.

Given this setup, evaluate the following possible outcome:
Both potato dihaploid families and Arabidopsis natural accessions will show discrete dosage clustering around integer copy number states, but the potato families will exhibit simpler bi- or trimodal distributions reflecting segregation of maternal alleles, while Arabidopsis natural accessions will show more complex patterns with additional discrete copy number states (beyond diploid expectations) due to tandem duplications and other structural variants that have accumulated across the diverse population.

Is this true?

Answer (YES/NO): NO